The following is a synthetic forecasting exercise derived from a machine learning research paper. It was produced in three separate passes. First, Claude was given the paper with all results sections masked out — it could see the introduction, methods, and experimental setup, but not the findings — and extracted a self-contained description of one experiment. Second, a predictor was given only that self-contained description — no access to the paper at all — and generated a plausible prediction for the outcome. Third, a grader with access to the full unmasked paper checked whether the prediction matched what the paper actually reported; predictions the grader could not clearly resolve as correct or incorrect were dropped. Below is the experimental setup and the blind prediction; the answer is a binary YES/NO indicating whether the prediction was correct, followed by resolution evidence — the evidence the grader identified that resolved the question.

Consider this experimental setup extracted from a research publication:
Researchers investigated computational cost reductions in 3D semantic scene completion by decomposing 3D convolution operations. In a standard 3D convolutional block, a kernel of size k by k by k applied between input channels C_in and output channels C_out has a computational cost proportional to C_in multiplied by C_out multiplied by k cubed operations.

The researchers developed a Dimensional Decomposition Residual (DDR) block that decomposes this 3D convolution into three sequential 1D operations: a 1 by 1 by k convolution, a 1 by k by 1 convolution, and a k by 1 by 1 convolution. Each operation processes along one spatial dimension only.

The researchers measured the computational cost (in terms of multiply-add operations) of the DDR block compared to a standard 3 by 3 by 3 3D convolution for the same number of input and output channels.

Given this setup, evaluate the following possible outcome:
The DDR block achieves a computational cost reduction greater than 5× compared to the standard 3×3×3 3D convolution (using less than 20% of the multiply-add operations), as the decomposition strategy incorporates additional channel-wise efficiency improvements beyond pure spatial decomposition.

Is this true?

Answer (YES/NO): NO